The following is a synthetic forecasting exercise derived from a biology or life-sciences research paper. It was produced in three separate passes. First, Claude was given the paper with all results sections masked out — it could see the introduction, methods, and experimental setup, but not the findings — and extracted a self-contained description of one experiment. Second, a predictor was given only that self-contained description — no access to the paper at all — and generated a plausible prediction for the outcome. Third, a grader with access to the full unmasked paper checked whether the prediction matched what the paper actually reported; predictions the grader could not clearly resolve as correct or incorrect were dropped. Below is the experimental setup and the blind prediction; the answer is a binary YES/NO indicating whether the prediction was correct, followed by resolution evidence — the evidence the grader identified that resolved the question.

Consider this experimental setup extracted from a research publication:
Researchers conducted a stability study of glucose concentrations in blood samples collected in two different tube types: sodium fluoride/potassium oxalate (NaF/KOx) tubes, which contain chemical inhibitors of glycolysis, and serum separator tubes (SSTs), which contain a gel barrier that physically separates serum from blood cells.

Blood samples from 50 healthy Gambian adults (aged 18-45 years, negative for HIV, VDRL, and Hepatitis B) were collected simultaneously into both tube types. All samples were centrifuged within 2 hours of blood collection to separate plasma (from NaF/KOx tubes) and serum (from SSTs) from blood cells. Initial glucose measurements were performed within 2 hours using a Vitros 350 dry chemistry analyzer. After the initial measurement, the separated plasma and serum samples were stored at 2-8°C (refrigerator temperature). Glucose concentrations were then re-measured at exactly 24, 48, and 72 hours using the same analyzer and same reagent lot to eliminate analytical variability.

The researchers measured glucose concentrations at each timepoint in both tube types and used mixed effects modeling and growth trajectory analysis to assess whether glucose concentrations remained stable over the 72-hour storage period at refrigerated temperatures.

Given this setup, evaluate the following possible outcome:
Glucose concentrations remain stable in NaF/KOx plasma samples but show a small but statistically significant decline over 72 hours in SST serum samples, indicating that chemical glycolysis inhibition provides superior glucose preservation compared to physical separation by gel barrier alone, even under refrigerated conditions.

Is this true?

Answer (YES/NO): NO